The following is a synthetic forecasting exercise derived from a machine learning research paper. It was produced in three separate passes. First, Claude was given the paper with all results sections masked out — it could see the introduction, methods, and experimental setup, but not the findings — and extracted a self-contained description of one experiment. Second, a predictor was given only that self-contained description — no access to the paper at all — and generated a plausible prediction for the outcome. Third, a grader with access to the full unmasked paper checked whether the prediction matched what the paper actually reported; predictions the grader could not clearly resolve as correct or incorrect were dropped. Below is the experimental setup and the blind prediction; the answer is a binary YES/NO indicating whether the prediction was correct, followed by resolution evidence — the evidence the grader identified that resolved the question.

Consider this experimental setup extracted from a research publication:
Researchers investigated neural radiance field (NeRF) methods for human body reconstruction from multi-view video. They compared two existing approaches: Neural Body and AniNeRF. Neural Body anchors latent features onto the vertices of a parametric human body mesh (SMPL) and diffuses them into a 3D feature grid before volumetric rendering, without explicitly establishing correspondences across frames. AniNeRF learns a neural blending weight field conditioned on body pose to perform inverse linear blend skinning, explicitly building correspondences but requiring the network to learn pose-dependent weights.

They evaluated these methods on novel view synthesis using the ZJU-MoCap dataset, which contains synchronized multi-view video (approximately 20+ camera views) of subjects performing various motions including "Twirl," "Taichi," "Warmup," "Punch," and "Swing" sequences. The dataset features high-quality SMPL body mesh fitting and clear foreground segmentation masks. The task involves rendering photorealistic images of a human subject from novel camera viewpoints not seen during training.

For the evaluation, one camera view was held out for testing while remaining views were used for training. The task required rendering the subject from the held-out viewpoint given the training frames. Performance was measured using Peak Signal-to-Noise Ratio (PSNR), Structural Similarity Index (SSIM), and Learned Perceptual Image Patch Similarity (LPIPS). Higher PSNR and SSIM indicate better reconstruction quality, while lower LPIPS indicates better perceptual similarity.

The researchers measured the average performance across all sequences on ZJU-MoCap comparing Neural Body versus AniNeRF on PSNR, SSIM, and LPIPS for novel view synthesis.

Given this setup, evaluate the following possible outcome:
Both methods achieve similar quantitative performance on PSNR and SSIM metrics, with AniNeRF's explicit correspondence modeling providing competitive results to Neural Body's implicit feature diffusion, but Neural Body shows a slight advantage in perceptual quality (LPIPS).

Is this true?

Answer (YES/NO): NO